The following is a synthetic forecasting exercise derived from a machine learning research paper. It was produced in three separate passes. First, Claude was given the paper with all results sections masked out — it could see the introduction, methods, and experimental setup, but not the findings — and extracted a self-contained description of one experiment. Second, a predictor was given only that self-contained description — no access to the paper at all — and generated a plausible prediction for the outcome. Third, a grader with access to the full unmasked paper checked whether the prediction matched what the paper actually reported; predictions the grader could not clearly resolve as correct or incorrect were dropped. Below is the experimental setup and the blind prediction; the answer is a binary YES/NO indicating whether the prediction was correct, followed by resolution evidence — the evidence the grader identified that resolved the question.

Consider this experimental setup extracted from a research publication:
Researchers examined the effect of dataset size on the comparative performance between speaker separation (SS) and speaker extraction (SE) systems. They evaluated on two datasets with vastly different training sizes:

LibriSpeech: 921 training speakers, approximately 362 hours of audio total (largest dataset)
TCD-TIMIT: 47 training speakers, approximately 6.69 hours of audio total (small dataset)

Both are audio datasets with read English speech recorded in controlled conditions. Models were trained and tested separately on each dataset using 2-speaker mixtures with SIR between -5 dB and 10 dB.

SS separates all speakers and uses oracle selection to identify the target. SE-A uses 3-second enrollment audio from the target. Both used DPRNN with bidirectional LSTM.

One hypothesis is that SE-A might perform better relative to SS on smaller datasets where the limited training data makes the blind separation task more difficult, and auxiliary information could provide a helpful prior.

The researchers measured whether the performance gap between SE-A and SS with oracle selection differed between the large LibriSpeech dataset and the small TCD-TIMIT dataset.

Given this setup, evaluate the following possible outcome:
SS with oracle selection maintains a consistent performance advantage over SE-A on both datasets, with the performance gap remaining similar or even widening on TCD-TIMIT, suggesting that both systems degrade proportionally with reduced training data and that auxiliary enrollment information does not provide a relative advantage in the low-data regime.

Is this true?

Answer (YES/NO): YES